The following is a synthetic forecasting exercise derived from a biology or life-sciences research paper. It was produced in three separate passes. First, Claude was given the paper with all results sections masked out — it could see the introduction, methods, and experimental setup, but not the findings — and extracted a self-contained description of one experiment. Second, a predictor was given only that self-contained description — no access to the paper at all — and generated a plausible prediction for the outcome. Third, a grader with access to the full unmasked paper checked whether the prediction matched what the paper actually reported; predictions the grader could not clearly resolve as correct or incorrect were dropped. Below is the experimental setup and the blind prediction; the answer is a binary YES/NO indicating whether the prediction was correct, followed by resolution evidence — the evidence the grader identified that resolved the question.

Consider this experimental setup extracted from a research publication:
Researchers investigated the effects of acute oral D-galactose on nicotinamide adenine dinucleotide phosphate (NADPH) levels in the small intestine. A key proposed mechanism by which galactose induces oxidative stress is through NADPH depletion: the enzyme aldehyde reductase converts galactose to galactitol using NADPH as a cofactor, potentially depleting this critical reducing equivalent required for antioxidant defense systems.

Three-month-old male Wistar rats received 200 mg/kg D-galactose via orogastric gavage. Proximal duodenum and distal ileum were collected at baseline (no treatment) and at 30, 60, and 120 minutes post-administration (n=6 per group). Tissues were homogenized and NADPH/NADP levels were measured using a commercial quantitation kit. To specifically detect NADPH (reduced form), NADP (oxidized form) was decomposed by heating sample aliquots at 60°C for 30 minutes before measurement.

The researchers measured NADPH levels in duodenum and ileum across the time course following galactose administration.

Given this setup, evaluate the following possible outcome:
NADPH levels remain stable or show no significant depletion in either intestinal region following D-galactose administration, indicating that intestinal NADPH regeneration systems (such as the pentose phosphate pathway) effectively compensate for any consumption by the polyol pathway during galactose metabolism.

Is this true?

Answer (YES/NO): NO